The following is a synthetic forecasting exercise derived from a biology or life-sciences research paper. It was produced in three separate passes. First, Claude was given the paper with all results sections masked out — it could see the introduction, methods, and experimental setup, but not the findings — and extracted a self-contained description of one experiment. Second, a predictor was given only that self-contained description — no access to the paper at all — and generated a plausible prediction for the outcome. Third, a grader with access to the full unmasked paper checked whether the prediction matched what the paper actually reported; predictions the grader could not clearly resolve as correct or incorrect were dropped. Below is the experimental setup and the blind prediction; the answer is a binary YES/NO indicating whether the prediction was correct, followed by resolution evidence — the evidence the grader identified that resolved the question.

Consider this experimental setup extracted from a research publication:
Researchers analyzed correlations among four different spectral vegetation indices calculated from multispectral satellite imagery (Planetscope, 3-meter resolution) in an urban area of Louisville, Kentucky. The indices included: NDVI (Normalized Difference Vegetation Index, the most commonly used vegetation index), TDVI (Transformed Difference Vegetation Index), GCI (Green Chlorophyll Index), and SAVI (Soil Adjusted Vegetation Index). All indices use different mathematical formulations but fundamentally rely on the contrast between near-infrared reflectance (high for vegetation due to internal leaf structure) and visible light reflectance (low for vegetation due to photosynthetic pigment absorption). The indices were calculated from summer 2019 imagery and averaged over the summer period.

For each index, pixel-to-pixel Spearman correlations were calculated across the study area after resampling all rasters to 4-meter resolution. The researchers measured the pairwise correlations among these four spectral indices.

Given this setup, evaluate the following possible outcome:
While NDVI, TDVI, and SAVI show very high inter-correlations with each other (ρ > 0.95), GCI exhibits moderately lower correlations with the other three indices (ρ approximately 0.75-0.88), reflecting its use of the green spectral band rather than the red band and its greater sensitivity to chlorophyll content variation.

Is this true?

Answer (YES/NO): NO